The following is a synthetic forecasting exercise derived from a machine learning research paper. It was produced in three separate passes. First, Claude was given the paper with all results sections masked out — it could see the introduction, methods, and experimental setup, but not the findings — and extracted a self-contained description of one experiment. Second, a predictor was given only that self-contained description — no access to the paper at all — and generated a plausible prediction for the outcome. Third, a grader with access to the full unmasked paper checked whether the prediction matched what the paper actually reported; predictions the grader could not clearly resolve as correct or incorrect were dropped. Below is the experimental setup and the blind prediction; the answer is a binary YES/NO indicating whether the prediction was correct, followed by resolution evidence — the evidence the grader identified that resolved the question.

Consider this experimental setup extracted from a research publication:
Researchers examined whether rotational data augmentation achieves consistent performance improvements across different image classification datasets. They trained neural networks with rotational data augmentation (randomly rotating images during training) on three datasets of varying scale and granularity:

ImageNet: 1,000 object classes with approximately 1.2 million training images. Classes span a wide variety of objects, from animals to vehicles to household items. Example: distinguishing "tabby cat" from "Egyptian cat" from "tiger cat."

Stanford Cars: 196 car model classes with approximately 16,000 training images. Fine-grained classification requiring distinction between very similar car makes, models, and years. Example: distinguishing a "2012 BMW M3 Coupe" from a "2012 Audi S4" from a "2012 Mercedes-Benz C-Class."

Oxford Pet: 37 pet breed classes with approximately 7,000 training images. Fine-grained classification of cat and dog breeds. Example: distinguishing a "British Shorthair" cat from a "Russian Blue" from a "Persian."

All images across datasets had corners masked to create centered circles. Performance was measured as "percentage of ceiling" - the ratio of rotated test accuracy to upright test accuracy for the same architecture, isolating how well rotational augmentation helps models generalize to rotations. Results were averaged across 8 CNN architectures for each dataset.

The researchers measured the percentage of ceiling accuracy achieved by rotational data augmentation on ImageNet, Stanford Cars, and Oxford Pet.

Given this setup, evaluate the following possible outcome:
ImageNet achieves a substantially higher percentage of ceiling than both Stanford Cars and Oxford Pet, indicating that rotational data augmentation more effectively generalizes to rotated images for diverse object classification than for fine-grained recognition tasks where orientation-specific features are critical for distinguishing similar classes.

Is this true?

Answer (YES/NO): NO